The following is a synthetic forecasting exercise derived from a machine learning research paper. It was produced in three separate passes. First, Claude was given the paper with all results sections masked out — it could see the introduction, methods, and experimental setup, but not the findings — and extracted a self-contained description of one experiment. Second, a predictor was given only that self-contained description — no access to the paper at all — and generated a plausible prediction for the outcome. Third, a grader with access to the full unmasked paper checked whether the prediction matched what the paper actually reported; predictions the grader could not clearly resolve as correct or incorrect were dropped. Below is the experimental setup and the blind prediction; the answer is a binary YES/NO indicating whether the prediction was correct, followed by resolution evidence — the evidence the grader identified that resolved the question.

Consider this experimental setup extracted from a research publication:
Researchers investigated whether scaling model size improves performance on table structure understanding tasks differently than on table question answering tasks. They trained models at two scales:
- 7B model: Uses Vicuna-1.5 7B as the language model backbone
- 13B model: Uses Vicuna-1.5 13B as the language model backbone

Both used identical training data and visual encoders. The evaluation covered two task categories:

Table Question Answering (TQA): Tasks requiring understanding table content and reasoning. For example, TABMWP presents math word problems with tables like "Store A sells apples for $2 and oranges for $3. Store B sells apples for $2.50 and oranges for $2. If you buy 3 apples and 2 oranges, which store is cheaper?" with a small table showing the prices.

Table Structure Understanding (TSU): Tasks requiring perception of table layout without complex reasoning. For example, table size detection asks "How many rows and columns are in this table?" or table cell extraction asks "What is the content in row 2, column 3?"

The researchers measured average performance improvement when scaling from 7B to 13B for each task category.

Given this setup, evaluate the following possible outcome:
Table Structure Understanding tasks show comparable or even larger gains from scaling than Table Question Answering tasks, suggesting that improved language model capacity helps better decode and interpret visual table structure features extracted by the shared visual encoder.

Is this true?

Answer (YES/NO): NO